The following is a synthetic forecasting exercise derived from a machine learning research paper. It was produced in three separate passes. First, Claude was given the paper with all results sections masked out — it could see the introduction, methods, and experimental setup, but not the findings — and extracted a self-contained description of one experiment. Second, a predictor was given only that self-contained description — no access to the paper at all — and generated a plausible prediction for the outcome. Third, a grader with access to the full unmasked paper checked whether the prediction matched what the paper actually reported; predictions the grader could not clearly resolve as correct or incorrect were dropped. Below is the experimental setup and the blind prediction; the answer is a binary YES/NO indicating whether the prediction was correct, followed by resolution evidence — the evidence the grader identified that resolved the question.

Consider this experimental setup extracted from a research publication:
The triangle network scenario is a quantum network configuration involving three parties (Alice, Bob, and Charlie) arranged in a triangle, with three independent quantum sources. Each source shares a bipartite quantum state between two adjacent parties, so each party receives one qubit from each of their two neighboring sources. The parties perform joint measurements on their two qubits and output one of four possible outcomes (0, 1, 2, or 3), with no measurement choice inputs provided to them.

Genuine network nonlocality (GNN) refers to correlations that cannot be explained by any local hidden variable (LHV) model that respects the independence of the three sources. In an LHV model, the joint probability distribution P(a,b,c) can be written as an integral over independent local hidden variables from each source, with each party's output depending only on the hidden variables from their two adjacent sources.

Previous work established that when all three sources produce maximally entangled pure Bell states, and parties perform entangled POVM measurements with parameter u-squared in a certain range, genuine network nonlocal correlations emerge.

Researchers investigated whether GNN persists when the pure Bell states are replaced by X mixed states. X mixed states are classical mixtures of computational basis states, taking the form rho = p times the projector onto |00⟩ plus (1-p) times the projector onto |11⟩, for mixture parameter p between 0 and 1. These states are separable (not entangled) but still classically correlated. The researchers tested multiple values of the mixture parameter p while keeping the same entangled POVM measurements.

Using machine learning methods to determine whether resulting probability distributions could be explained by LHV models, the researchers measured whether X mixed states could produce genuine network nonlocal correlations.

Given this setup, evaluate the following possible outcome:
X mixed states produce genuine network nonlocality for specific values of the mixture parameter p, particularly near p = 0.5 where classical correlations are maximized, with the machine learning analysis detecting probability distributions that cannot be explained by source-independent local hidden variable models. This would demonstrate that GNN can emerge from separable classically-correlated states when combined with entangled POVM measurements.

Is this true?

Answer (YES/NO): NO